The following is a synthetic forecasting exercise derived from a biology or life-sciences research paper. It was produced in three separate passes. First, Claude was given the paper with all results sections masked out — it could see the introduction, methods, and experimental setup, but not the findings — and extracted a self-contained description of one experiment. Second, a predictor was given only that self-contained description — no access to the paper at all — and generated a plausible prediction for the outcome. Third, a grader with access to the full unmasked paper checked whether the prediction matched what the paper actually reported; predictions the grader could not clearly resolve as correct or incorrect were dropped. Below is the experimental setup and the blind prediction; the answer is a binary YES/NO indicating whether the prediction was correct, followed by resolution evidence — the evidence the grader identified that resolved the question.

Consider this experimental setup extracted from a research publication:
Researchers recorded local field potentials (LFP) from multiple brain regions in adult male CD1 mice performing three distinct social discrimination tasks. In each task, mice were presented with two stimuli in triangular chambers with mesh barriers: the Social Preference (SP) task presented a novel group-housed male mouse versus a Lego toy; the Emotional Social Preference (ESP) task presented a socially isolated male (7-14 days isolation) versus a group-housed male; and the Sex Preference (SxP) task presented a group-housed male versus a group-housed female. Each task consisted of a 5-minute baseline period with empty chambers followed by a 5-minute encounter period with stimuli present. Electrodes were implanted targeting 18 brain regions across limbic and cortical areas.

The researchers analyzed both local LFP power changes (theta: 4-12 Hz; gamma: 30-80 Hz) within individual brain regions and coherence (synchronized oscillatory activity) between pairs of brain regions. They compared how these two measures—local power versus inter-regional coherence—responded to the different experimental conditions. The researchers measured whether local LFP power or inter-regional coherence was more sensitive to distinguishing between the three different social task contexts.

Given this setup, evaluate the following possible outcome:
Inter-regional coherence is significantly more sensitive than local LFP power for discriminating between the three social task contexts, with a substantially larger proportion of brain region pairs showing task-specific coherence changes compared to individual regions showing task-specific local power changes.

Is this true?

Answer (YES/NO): YES